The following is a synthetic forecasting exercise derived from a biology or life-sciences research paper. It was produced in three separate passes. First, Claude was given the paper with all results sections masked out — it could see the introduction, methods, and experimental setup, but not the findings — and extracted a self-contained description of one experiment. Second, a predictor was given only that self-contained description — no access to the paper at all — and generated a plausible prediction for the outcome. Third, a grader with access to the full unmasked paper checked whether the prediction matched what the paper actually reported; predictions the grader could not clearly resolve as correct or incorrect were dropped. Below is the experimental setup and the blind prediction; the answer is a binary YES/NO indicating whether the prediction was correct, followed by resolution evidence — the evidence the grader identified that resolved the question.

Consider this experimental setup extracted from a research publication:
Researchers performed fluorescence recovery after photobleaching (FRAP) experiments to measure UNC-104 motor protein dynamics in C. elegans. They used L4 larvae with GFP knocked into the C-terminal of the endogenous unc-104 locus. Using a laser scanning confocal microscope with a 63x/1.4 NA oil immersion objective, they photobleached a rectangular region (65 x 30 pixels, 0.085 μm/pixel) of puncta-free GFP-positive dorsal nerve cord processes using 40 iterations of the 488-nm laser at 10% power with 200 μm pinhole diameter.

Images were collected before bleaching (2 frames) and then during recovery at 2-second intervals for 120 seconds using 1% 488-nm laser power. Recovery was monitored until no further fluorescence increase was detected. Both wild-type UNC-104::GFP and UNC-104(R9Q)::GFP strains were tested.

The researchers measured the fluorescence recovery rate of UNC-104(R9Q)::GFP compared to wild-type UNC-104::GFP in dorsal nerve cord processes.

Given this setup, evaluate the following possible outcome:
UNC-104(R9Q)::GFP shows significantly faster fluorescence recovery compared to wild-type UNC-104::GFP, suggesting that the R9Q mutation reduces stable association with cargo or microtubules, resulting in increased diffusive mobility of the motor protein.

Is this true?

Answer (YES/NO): NO